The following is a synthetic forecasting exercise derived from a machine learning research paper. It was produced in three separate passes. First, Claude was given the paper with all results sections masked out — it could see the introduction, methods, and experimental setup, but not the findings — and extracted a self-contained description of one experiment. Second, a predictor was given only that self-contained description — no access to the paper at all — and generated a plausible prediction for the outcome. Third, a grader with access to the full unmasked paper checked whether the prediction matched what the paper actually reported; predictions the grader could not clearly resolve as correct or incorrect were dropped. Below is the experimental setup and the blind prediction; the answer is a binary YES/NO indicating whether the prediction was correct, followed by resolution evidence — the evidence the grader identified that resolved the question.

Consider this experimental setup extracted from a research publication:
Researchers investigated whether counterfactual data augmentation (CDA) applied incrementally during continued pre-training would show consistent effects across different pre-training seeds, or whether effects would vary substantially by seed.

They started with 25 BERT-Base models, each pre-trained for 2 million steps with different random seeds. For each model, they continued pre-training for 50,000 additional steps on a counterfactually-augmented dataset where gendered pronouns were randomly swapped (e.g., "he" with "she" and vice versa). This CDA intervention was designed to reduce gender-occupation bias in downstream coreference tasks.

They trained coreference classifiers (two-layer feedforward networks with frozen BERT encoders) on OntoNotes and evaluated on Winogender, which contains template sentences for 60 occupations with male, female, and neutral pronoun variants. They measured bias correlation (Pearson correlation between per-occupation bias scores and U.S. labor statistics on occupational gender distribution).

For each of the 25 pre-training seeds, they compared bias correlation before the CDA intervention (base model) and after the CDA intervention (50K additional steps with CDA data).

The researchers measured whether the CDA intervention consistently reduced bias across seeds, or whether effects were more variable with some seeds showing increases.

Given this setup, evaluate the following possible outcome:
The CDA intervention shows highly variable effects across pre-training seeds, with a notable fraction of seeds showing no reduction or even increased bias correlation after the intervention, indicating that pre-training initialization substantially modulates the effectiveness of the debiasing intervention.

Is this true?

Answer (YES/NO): NO